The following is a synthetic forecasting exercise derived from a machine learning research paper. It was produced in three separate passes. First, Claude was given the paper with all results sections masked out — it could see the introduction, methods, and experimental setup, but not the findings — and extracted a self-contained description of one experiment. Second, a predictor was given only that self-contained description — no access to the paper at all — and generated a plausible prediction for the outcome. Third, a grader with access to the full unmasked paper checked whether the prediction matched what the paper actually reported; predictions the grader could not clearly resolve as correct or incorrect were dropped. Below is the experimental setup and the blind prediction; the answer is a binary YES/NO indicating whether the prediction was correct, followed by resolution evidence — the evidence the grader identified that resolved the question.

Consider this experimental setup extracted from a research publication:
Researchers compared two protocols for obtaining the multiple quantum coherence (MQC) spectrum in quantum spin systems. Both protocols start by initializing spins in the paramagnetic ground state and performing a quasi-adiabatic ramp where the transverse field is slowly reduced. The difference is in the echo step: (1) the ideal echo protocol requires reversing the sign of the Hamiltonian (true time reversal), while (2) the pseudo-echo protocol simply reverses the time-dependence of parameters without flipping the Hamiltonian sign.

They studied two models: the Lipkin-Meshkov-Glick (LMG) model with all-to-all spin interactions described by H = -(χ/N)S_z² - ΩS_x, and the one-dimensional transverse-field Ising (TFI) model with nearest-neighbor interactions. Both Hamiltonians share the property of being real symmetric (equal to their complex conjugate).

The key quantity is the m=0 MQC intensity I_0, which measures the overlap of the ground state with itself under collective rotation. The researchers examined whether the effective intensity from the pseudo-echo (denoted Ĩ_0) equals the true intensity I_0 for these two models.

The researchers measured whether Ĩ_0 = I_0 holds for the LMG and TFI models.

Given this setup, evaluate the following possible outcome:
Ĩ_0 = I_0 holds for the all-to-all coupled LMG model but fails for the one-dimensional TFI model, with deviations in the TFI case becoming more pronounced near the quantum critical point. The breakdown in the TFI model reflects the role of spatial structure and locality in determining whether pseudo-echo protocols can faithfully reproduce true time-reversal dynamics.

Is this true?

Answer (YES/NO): NO